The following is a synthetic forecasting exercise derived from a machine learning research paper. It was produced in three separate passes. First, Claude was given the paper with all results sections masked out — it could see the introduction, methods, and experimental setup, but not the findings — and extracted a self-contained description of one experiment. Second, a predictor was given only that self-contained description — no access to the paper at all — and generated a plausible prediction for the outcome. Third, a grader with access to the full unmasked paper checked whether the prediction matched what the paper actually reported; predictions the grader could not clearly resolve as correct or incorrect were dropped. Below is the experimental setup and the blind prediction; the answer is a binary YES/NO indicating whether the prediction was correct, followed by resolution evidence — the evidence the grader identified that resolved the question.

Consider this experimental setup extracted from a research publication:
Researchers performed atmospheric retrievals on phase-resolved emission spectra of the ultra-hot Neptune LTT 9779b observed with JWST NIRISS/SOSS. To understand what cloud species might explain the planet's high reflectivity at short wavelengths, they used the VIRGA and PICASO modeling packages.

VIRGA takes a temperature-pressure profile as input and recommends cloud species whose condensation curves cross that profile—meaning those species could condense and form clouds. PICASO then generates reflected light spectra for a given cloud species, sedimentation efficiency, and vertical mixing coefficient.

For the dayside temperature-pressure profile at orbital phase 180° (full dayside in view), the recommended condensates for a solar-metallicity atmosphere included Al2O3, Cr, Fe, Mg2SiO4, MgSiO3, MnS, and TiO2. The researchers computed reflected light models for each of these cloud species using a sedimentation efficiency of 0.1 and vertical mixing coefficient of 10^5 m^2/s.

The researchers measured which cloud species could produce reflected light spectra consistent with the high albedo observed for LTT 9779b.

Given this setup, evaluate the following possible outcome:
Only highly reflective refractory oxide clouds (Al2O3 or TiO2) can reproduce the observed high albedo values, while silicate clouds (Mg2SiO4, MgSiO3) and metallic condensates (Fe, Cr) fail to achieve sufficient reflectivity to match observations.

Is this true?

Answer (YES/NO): NO